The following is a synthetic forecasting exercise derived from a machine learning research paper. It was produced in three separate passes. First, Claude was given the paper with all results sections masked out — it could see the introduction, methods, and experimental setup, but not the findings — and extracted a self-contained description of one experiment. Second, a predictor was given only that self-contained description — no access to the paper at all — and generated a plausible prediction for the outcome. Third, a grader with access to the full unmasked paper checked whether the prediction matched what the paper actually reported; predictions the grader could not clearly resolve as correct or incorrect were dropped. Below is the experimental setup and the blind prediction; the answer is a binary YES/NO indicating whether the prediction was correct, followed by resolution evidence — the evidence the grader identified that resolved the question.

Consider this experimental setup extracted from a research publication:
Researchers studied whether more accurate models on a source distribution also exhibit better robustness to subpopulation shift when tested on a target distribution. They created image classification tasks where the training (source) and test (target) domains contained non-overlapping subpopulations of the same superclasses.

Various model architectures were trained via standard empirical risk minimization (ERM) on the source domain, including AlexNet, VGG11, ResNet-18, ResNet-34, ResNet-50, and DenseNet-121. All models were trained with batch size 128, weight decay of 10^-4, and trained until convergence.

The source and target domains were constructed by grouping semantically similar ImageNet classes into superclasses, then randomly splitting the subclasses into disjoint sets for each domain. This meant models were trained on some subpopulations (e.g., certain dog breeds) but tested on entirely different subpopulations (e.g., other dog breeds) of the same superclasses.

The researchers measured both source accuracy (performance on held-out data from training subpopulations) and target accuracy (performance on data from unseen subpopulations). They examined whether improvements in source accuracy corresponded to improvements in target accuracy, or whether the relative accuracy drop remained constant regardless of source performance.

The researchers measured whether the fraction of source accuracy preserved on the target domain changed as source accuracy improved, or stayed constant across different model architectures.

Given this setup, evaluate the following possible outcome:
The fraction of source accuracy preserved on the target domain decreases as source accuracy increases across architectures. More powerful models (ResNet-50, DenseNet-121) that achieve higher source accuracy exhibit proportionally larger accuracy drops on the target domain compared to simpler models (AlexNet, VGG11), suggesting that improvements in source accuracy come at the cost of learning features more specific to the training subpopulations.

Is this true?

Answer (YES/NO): NO